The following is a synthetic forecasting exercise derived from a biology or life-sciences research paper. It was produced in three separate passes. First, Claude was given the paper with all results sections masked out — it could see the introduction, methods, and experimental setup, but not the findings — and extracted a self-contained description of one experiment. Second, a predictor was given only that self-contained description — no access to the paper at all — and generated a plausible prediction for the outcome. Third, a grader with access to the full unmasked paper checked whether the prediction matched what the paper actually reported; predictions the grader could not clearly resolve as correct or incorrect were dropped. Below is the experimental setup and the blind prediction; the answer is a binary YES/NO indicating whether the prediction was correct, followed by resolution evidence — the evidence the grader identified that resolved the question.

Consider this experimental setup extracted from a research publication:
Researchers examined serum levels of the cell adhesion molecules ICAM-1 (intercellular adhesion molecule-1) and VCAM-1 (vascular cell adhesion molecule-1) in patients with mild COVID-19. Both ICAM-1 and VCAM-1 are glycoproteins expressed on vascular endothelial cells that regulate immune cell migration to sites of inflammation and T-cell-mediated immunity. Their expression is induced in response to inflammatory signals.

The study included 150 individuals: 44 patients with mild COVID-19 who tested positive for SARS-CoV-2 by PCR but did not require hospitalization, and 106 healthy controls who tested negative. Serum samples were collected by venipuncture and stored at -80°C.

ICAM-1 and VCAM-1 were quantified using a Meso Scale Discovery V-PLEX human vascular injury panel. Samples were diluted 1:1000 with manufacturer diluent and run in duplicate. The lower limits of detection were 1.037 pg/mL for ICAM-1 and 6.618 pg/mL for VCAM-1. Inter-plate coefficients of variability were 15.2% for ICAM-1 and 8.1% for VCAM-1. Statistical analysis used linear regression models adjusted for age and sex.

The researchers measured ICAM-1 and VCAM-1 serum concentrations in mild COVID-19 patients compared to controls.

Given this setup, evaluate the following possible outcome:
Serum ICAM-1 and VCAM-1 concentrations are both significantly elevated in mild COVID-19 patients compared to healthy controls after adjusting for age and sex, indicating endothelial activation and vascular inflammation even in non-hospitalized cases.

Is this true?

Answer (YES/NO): YES